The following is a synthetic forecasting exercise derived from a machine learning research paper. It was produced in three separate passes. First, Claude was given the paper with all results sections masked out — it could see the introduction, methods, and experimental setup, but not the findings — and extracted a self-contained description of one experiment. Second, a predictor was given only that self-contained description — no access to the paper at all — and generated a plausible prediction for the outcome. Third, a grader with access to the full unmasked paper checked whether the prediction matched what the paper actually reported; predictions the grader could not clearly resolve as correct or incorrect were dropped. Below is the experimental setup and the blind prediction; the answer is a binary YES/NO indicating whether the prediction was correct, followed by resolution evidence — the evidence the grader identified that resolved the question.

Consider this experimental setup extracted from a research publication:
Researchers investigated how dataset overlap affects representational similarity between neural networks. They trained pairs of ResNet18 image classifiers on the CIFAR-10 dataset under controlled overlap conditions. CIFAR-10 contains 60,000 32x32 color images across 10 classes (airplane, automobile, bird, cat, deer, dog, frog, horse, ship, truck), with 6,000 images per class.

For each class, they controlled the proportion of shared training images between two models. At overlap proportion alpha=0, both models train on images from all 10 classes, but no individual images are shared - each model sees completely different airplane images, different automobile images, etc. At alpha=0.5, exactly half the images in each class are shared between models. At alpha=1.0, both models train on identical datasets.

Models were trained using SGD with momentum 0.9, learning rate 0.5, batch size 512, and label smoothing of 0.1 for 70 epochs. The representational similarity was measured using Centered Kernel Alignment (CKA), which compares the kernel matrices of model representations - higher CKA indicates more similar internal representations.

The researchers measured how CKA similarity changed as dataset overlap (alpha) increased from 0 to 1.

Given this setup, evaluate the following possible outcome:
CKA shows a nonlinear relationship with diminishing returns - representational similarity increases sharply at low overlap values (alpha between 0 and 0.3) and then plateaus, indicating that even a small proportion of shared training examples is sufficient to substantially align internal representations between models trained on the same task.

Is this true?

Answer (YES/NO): NO